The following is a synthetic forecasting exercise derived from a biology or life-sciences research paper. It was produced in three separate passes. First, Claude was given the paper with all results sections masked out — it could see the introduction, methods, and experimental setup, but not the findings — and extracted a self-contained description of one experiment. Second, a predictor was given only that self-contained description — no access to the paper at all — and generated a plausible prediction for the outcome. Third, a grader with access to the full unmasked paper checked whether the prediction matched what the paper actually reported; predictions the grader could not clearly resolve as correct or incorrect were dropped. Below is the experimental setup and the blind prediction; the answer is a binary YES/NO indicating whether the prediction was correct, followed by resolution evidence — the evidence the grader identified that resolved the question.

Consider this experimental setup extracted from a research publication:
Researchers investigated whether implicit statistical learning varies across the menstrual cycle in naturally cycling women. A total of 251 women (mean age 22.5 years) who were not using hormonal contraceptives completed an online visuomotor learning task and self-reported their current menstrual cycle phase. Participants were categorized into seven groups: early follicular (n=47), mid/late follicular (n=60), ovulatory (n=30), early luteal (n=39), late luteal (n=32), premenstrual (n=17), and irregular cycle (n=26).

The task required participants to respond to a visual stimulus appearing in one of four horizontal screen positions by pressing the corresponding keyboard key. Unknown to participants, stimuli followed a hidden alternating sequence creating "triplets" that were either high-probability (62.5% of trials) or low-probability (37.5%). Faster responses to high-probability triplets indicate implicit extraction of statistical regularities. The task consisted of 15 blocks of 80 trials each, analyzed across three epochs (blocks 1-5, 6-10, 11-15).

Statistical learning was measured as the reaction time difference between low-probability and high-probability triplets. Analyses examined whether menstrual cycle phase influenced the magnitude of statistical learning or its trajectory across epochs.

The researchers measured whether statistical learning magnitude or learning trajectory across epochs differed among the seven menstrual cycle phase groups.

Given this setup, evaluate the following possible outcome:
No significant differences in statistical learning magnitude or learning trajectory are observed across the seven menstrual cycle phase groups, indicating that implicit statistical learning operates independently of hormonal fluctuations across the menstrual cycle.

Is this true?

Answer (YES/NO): YES